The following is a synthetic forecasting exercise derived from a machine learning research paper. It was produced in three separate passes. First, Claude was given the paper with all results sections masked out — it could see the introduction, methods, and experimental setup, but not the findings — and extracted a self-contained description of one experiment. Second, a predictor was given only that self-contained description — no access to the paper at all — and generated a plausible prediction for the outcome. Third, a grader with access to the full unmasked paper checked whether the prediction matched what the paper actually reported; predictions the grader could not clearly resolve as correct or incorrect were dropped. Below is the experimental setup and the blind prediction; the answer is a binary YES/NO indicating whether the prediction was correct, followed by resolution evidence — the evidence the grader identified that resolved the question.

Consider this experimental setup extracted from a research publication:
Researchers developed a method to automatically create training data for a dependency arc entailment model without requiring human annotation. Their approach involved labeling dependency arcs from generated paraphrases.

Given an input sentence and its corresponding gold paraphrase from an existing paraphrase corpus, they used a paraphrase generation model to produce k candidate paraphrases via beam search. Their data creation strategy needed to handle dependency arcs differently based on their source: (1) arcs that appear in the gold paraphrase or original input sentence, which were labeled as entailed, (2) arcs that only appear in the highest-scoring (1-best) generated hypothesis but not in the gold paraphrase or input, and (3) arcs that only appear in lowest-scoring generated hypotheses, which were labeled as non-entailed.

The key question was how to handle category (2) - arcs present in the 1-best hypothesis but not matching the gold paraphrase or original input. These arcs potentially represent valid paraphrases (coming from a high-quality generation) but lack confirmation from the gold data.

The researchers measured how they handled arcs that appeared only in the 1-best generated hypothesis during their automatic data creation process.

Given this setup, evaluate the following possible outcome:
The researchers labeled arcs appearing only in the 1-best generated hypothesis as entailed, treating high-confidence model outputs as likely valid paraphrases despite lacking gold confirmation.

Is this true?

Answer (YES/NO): NO